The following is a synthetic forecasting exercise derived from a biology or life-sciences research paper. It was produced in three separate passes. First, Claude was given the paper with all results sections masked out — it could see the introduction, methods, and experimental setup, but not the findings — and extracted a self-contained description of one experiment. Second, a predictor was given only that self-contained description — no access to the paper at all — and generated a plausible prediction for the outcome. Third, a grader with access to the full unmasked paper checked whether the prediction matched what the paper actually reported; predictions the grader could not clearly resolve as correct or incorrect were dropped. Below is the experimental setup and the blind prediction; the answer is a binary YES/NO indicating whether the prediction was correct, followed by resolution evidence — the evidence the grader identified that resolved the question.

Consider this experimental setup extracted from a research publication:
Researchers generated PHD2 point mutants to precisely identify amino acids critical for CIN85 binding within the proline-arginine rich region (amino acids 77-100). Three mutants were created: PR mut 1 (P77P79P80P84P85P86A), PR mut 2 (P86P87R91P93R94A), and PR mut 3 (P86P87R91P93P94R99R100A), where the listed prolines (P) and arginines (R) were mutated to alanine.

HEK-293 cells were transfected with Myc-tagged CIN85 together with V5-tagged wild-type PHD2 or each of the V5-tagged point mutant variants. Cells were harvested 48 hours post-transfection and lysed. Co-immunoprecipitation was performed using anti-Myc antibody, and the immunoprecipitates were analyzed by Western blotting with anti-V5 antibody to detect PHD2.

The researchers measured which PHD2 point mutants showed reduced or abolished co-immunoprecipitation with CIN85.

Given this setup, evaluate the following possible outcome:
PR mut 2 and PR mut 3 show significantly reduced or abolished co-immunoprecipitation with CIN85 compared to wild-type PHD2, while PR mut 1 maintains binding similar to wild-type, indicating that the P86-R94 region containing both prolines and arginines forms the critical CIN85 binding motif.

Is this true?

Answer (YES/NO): NO